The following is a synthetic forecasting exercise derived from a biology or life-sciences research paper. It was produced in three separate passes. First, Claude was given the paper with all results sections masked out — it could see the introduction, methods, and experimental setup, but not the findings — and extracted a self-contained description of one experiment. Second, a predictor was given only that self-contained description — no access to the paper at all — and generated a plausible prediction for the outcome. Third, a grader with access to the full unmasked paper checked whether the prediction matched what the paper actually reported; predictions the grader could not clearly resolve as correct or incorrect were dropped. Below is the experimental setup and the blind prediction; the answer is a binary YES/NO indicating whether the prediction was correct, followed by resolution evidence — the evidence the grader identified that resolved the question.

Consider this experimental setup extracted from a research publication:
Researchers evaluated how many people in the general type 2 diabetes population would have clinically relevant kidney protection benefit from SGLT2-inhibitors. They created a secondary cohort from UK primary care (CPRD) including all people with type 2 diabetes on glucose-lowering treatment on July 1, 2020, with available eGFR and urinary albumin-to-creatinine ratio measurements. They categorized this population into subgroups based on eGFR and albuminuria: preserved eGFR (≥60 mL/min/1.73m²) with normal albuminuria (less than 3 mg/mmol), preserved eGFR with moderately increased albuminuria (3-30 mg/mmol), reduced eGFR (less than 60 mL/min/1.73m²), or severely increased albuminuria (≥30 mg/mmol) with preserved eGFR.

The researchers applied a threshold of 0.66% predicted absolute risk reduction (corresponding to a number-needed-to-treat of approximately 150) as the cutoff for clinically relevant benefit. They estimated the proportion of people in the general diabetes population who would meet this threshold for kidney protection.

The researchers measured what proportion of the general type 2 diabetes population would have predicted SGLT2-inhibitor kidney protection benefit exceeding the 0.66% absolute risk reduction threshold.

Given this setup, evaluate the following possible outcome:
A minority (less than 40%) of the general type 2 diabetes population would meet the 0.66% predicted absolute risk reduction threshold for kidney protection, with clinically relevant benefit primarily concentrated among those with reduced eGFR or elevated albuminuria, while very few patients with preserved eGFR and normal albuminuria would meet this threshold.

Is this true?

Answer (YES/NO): YES